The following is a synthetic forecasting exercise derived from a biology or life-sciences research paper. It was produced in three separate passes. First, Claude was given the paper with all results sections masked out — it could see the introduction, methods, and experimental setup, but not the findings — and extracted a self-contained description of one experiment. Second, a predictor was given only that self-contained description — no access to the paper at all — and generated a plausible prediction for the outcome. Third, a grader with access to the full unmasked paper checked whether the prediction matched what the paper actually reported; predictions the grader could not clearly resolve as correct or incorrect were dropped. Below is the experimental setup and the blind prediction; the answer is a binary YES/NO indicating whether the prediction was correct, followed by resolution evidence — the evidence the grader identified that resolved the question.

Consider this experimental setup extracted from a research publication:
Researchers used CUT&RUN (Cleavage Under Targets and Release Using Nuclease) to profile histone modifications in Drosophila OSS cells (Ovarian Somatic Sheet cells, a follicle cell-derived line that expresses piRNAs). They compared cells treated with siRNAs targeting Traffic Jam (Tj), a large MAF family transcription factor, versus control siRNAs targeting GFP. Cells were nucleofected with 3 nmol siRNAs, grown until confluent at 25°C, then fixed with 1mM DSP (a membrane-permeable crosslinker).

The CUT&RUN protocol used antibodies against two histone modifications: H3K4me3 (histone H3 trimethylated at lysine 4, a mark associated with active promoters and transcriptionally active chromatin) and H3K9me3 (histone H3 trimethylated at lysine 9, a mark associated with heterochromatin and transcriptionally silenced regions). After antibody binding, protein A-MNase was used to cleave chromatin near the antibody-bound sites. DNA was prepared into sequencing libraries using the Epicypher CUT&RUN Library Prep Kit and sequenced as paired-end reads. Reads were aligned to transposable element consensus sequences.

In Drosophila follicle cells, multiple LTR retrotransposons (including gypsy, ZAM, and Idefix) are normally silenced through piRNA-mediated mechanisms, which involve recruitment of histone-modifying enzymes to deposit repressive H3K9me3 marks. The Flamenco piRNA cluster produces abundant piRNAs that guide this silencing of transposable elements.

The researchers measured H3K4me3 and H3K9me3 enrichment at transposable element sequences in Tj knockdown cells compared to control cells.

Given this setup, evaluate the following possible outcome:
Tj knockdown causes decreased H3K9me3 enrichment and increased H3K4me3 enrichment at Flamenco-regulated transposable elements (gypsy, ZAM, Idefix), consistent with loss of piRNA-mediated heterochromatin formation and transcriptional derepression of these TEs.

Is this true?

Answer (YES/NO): NO